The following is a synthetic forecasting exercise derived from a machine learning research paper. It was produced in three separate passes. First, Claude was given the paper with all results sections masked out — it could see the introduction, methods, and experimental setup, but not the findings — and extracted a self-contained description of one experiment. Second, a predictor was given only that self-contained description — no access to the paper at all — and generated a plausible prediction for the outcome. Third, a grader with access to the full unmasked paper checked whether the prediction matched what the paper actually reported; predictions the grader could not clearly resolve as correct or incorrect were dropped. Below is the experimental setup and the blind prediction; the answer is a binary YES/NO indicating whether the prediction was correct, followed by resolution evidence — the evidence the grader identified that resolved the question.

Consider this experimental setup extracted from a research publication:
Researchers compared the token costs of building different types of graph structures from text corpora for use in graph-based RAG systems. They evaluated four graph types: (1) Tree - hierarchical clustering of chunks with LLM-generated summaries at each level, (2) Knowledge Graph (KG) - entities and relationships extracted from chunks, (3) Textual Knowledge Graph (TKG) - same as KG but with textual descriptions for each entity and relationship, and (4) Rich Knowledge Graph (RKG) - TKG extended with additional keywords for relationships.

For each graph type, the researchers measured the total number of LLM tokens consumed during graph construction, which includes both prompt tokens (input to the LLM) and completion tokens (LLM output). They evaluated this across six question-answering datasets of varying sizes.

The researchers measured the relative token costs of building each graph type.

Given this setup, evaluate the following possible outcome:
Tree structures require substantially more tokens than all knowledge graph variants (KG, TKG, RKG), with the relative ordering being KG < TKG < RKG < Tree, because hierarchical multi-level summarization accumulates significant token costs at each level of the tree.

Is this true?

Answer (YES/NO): NO